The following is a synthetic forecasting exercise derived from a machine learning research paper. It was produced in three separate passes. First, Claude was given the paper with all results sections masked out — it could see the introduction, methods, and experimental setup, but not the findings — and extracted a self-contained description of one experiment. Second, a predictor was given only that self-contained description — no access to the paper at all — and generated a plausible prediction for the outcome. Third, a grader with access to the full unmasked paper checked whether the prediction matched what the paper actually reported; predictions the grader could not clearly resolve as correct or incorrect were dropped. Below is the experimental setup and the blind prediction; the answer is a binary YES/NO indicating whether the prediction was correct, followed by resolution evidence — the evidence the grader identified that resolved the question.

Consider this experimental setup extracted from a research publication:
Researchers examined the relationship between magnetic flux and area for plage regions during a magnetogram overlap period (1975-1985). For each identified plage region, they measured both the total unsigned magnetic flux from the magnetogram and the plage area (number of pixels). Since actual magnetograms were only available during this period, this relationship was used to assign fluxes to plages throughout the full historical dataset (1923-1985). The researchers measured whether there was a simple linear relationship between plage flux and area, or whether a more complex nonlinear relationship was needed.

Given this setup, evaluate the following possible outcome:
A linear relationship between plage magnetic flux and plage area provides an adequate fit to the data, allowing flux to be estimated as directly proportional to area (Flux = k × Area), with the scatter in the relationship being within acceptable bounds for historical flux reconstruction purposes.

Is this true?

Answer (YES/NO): YES